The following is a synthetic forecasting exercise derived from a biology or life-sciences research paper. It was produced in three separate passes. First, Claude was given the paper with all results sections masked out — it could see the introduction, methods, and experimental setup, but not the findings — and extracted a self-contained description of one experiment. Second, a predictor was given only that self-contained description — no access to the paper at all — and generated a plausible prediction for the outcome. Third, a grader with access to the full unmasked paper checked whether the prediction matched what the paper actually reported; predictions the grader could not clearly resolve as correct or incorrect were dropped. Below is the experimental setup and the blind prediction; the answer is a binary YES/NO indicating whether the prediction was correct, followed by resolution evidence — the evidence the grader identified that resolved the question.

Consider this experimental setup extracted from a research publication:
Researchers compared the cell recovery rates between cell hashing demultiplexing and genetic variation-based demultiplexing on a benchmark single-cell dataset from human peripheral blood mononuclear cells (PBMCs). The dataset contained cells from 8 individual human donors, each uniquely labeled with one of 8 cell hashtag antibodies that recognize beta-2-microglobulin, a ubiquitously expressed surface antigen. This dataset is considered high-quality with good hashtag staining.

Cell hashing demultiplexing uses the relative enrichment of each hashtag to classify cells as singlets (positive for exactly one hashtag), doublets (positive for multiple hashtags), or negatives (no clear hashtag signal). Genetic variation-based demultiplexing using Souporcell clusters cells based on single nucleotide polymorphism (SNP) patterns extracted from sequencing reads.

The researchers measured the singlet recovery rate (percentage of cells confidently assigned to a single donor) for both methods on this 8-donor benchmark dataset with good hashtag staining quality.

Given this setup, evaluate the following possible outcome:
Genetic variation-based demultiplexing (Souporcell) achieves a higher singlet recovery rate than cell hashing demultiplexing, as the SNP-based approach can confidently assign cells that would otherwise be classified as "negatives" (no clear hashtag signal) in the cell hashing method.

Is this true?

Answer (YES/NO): NO